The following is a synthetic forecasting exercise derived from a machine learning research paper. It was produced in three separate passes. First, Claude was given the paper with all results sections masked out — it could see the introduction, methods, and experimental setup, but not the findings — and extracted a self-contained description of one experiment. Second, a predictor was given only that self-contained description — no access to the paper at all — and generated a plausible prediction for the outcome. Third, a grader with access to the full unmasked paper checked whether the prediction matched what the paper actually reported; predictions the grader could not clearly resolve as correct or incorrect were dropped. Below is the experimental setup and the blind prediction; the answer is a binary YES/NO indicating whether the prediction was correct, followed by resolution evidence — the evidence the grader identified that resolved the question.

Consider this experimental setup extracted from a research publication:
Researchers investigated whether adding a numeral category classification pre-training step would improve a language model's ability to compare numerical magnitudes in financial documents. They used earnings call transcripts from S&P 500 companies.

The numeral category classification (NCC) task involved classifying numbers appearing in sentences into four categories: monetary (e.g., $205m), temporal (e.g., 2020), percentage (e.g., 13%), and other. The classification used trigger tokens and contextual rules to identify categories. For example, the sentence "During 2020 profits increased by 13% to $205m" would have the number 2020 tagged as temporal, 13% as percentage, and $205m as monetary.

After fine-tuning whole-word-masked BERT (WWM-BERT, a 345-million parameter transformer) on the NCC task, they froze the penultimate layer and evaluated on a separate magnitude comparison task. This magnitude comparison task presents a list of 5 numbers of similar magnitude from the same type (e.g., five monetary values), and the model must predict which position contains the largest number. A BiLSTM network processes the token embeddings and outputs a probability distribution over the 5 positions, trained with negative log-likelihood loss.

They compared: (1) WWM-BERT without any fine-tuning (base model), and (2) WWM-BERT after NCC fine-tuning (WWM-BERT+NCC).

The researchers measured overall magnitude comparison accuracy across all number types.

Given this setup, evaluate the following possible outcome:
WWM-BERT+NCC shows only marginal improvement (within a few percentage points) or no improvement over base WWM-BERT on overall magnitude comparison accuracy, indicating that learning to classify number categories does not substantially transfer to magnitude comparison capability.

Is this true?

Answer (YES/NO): YES